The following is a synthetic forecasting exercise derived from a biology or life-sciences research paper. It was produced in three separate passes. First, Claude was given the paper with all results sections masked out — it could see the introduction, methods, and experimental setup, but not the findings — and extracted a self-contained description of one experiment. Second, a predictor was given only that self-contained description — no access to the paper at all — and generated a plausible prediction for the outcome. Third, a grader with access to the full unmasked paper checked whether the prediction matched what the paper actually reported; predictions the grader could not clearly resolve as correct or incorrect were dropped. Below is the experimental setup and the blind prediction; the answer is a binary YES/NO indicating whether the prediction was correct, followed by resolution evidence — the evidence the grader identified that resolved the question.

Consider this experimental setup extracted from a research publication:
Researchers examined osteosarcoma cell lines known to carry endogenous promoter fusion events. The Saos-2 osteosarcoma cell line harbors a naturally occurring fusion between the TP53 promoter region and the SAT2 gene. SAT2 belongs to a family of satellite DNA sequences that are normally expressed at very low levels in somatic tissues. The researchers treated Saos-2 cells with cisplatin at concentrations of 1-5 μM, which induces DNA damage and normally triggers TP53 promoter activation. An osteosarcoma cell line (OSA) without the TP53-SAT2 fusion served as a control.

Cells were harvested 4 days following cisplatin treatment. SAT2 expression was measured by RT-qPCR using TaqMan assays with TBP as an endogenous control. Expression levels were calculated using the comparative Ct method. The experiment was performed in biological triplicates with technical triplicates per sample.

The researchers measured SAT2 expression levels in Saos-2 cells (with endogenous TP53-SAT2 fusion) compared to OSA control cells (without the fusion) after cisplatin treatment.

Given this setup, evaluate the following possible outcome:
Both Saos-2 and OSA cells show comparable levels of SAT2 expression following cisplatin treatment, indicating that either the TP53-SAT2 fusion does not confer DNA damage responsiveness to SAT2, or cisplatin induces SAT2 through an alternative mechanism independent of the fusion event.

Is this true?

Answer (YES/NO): NO